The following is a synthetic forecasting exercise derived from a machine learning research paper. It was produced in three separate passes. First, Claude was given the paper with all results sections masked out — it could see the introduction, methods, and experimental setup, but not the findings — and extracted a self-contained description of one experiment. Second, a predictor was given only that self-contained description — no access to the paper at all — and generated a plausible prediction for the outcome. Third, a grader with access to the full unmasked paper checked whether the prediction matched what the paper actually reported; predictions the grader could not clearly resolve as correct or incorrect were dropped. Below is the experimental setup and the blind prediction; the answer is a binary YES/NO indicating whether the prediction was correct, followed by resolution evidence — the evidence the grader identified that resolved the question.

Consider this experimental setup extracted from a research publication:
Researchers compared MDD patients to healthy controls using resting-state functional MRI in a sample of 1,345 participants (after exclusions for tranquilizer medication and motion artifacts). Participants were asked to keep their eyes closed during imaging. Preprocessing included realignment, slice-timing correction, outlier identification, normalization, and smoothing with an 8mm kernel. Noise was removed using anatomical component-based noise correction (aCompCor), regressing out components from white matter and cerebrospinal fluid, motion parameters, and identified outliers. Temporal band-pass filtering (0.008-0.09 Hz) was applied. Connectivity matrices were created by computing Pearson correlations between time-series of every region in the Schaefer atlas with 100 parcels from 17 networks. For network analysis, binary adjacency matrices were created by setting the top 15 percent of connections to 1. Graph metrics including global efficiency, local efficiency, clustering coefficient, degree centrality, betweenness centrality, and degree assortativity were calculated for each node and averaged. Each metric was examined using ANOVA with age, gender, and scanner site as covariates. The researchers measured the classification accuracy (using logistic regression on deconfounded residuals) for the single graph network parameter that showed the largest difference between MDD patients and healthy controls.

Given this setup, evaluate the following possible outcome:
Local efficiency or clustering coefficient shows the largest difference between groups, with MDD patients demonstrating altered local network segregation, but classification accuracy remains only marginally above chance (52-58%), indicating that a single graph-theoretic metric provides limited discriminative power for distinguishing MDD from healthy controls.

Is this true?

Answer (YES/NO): YES